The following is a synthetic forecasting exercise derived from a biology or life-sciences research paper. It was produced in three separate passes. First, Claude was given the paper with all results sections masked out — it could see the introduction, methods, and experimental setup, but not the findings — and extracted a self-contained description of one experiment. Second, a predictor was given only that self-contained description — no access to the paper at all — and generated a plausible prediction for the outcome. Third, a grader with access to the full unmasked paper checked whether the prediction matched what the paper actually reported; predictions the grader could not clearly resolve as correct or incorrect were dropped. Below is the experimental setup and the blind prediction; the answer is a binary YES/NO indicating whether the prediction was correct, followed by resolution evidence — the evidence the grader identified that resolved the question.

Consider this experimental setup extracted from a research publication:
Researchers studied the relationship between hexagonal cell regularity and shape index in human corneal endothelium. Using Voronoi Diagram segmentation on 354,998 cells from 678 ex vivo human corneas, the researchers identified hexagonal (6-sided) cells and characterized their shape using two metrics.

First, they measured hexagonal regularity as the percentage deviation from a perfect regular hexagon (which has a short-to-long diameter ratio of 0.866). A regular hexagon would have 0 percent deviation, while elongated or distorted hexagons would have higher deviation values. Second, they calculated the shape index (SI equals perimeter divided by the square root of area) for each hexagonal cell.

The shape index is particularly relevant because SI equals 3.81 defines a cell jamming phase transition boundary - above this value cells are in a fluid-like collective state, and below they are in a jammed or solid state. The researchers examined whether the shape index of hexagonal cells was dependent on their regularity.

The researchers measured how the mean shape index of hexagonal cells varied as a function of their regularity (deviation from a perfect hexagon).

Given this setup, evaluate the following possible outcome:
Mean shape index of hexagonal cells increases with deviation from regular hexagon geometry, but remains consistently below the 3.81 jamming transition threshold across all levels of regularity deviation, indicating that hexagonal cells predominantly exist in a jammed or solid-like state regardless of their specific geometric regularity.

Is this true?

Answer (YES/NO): NO